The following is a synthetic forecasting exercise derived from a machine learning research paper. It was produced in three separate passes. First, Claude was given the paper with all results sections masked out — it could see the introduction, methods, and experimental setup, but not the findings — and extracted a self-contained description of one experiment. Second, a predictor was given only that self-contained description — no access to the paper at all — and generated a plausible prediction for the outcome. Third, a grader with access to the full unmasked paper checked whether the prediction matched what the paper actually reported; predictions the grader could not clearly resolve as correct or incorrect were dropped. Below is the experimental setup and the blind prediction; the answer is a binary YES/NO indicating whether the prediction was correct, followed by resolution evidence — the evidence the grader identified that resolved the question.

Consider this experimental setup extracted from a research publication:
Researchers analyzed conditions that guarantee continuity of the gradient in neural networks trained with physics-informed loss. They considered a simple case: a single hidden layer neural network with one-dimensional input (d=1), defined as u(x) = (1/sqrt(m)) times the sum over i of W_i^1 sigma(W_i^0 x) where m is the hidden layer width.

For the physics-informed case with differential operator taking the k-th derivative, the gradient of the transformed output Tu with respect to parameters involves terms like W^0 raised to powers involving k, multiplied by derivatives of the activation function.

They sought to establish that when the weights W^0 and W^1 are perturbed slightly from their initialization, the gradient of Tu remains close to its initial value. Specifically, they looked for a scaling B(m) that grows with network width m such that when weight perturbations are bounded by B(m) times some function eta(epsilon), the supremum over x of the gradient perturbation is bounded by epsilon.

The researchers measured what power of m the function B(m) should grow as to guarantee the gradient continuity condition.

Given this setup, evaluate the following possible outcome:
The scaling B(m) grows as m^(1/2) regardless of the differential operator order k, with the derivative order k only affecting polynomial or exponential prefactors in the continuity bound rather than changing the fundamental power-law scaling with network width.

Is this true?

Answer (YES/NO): NO